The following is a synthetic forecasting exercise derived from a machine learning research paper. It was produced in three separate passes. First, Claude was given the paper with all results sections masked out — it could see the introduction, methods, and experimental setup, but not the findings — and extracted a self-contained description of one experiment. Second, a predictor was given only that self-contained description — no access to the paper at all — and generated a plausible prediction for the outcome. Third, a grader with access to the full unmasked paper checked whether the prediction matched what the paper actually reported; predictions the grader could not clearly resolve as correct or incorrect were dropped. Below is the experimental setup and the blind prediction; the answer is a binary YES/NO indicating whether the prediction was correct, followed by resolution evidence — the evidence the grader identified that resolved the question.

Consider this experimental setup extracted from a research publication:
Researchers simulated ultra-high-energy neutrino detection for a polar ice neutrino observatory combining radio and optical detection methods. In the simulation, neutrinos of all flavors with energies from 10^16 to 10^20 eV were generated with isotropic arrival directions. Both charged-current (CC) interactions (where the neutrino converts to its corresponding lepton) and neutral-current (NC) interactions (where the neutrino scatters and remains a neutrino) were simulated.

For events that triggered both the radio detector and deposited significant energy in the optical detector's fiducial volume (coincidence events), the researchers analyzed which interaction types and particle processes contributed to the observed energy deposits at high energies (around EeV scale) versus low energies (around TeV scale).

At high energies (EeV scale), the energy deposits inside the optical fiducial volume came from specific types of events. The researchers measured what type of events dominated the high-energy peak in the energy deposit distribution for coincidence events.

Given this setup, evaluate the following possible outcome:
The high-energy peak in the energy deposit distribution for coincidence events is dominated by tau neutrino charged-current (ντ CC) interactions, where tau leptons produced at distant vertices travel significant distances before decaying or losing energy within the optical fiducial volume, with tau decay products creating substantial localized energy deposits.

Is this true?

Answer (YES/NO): NO